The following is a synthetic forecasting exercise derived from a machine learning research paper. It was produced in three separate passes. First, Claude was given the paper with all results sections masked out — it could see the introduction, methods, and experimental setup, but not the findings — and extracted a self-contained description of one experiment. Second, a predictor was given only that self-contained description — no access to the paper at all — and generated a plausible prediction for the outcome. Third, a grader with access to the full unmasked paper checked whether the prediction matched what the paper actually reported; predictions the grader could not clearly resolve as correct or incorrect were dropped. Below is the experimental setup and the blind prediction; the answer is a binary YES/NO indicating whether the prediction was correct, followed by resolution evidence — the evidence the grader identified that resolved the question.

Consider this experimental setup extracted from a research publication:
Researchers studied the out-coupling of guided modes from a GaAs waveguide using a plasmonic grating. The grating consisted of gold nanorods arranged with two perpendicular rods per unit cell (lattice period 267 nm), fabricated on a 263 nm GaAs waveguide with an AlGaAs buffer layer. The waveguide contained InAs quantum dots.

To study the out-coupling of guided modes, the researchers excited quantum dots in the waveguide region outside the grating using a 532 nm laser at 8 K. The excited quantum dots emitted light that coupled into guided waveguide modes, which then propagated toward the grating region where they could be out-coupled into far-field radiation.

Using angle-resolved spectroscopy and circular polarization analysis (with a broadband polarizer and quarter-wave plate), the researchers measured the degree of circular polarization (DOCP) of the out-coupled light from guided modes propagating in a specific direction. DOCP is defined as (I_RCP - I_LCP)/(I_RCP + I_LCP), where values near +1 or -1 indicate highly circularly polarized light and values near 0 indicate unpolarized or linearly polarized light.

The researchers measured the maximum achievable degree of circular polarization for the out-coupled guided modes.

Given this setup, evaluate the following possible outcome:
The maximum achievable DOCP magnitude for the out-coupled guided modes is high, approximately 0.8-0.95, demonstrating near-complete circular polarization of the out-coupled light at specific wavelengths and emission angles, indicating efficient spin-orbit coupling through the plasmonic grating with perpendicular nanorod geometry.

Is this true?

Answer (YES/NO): YES